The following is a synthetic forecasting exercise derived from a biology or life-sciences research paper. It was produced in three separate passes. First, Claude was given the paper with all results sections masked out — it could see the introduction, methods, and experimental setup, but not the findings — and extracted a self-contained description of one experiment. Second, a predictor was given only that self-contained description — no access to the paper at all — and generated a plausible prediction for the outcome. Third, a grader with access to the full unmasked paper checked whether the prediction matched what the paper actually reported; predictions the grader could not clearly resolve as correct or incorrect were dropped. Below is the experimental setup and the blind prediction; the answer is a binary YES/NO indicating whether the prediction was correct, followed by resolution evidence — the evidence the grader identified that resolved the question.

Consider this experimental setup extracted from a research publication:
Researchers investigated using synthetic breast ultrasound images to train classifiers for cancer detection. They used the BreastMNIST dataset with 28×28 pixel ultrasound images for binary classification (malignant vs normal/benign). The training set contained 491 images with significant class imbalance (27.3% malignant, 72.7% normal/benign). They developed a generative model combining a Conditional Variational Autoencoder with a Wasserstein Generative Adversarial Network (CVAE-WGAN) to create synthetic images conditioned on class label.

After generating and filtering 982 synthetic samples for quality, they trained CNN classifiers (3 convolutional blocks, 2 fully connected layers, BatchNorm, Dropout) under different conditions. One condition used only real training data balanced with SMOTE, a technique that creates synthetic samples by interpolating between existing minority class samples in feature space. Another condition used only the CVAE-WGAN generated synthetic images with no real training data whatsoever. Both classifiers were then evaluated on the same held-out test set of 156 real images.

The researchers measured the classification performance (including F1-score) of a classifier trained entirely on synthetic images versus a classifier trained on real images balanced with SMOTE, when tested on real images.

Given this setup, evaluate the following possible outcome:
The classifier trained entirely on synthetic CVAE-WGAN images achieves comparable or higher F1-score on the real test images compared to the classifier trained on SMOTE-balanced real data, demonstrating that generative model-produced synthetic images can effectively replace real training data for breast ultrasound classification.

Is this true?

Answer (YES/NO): NO